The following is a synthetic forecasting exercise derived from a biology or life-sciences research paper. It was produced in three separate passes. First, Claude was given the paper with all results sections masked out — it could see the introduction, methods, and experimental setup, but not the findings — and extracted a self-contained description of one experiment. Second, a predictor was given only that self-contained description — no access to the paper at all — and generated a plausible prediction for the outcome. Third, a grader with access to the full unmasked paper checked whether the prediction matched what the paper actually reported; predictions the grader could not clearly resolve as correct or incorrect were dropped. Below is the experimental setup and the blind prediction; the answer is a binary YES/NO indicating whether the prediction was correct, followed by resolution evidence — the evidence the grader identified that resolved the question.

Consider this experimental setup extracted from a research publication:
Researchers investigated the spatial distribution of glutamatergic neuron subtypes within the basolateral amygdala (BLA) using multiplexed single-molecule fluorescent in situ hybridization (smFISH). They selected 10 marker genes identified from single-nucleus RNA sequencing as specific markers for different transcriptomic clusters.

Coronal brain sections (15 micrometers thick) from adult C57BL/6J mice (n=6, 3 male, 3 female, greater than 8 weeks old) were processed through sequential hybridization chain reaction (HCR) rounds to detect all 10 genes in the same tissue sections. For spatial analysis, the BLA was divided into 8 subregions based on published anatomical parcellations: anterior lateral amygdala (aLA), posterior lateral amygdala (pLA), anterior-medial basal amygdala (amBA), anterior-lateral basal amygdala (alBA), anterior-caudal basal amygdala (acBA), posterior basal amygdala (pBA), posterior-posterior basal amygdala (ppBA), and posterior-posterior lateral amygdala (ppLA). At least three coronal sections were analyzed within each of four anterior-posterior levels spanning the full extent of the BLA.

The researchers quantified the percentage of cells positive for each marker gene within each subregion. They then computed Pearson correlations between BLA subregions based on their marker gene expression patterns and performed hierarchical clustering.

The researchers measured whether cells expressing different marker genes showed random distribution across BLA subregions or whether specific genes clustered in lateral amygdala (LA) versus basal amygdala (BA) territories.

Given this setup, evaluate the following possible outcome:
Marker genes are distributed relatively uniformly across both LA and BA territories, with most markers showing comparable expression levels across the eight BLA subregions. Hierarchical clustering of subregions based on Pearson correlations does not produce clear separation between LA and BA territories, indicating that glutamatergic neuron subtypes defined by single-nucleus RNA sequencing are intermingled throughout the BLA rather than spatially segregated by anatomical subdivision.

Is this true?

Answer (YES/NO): NO